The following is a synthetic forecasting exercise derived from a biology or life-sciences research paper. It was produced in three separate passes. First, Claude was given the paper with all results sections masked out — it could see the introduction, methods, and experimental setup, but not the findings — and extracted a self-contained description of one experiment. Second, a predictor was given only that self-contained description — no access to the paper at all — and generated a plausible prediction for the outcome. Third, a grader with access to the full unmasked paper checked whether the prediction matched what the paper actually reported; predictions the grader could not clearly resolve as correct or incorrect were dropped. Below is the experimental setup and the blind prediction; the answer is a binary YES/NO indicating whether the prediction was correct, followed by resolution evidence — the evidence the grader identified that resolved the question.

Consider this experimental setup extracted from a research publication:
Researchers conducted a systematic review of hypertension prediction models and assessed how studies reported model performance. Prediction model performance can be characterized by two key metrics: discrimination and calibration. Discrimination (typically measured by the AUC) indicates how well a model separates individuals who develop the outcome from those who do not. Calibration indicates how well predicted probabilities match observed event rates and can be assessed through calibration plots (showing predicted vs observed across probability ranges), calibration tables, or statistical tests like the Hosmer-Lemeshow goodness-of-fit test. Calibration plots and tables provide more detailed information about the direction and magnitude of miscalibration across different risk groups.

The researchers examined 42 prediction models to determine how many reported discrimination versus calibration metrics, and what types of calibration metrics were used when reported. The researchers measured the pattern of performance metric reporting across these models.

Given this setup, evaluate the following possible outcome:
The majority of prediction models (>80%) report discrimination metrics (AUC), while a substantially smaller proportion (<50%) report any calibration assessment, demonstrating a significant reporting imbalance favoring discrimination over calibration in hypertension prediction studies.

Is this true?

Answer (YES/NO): NO